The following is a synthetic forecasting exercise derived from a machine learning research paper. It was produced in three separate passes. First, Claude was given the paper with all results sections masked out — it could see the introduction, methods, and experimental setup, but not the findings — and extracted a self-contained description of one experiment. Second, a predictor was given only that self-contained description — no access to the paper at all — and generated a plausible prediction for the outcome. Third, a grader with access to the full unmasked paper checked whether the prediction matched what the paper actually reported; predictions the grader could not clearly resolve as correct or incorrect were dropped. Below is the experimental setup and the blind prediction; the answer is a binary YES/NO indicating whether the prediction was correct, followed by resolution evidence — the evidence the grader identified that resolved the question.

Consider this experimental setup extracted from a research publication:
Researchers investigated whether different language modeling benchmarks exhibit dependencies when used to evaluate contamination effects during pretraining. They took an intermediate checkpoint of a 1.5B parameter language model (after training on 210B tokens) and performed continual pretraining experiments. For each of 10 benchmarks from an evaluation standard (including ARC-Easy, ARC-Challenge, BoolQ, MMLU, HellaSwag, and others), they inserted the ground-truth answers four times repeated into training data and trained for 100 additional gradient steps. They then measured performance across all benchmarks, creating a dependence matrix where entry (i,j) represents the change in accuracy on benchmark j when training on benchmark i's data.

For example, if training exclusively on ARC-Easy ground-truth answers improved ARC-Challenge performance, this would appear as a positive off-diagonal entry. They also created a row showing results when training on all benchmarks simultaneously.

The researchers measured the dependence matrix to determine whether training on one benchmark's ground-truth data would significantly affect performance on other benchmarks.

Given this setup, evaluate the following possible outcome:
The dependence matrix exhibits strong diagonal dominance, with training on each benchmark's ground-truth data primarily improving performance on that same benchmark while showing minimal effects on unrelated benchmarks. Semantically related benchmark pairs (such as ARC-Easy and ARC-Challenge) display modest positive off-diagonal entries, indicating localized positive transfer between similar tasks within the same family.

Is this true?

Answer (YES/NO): NO